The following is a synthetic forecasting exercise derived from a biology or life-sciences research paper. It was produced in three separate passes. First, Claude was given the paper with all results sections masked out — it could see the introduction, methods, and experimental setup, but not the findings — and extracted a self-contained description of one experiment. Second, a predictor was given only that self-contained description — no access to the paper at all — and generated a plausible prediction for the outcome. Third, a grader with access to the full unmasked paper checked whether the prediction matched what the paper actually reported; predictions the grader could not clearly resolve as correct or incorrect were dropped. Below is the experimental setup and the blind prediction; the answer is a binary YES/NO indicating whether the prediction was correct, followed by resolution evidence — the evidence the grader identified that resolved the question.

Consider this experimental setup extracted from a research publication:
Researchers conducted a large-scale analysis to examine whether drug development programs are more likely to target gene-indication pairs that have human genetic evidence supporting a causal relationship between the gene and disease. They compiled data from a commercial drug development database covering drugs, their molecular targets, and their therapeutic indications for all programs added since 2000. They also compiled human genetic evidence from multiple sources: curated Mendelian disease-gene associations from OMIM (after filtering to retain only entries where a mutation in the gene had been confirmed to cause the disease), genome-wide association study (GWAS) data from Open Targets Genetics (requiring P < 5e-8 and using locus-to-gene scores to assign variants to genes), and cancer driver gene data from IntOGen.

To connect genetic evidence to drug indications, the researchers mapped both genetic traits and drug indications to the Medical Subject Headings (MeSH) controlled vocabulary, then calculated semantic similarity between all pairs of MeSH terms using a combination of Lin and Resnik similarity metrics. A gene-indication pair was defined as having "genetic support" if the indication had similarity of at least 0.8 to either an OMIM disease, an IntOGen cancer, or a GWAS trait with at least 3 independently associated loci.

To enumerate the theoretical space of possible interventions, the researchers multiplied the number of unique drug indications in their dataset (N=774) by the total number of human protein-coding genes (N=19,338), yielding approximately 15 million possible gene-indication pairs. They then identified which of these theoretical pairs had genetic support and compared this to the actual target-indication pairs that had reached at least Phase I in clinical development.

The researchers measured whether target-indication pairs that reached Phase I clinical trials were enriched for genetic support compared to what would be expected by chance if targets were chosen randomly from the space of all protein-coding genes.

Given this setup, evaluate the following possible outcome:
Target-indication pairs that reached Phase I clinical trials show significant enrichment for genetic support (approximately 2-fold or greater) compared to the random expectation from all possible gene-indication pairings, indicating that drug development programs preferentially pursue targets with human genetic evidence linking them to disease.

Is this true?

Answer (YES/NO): YES